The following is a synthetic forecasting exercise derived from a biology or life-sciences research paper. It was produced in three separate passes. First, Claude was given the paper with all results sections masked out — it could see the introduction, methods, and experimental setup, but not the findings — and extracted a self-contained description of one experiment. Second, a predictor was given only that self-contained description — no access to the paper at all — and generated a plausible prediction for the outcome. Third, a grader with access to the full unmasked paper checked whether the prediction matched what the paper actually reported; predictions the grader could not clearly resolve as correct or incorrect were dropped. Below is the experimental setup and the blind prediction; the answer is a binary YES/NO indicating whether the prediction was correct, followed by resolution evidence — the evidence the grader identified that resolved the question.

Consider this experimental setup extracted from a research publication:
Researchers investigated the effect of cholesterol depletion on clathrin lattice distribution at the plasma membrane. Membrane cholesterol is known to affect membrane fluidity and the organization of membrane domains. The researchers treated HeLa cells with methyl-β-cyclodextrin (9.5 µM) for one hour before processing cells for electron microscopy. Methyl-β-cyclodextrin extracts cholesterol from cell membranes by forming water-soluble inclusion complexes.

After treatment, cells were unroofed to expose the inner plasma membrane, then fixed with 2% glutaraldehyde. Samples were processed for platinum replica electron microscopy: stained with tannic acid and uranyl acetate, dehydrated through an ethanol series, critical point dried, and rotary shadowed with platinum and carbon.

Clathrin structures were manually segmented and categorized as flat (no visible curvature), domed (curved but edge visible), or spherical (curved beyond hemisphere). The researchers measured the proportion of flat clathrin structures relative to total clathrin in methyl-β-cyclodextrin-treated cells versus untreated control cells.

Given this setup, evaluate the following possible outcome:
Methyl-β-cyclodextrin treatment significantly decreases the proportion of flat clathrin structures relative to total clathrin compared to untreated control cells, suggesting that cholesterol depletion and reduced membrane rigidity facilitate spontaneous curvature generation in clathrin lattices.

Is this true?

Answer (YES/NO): NO